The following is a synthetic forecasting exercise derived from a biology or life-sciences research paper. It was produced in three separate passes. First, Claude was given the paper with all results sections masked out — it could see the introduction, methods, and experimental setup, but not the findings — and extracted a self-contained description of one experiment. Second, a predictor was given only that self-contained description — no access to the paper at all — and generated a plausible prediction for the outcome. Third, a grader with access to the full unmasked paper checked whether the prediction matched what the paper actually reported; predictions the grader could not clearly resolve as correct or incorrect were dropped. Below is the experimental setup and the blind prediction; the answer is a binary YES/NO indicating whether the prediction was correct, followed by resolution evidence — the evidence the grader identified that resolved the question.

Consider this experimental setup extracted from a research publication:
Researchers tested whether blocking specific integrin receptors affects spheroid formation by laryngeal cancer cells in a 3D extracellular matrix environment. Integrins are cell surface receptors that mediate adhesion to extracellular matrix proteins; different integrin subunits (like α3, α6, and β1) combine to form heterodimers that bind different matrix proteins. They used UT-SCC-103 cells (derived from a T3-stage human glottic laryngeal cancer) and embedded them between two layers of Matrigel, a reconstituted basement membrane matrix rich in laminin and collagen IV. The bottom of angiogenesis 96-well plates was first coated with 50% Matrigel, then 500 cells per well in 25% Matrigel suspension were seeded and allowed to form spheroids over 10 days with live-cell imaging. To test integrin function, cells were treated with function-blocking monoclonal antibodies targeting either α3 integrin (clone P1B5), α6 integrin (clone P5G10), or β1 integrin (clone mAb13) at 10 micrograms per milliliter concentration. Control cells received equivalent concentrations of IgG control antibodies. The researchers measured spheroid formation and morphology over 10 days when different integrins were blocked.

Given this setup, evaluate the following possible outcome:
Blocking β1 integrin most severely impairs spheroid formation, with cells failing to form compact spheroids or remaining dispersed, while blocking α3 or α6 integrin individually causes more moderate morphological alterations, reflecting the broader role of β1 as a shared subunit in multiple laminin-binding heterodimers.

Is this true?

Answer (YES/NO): NO